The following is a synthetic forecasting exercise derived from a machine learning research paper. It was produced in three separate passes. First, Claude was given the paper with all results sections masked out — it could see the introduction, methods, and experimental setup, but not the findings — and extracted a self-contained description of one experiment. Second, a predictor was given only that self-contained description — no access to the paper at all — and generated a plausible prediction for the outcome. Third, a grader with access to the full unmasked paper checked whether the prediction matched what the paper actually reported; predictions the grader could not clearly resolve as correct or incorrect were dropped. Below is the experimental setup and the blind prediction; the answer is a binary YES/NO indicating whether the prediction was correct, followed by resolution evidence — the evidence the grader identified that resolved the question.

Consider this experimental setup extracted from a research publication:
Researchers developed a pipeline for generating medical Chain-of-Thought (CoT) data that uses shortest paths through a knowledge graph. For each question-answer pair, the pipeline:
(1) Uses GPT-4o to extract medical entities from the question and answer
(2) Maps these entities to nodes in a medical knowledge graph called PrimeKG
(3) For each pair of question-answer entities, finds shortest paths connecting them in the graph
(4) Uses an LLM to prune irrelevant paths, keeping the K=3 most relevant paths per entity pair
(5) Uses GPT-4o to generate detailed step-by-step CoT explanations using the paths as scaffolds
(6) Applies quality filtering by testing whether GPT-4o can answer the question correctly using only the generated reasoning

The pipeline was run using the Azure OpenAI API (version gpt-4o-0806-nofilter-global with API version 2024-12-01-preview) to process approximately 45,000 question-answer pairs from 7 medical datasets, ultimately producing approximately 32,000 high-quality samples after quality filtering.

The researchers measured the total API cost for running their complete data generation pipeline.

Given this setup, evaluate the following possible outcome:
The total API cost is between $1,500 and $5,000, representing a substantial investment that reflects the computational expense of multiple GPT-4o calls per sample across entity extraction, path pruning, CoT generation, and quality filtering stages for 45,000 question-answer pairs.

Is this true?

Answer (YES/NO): YES